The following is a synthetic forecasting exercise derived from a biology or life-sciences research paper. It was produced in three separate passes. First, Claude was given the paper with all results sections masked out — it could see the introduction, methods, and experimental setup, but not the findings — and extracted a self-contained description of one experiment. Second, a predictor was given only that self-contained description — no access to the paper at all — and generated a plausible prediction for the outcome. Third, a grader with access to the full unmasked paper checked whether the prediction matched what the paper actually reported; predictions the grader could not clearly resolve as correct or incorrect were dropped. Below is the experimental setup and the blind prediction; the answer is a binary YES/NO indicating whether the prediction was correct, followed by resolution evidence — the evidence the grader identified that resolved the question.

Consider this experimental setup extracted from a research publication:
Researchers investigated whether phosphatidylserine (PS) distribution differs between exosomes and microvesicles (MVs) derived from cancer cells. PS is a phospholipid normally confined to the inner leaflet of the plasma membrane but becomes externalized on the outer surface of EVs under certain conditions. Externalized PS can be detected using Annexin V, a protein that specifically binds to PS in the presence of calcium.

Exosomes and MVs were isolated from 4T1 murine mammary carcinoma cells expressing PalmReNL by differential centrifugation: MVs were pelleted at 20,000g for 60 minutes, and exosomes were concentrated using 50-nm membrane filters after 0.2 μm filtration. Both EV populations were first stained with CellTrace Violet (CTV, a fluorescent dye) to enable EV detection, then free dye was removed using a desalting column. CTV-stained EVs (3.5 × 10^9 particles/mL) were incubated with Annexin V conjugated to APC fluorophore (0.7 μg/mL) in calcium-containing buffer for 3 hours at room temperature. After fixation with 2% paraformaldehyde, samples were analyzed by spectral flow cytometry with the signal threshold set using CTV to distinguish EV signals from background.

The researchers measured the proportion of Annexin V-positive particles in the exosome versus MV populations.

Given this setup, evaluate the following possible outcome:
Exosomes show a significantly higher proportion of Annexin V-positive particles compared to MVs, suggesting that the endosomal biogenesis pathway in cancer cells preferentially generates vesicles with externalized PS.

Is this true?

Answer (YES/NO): YES